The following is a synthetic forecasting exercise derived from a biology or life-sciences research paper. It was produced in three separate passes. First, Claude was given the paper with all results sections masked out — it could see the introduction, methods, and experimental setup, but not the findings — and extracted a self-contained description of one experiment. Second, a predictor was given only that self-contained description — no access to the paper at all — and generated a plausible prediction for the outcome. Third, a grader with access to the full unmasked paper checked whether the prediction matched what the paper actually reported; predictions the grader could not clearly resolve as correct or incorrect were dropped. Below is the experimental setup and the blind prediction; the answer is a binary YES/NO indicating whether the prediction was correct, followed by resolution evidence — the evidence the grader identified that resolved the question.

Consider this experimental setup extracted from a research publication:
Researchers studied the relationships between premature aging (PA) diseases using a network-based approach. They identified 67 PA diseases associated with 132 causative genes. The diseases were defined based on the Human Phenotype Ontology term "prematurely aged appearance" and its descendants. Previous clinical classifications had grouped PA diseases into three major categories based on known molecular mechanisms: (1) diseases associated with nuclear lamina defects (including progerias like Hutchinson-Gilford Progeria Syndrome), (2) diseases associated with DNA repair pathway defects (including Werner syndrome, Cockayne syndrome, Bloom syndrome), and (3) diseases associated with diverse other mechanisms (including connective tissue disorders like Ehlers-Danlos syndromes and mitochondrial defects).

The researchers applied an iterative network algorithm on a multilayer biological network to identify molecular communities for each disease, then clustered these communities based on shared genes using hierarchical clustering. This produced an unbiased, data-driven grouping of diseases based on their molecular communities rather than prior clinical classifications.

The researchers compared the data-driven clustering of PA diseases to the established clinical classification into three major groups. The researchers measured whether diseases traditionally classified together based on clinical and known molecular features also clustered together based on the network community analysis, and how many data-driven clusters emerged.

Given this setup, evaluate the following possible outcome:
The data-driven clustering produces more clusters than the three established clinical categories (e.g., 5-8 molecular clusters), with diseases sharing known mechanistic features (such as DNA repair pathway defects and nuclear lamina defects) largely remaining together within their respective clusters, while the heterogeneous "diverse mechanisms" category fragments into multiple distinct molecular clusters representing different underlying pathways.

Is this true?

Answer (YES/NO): NO